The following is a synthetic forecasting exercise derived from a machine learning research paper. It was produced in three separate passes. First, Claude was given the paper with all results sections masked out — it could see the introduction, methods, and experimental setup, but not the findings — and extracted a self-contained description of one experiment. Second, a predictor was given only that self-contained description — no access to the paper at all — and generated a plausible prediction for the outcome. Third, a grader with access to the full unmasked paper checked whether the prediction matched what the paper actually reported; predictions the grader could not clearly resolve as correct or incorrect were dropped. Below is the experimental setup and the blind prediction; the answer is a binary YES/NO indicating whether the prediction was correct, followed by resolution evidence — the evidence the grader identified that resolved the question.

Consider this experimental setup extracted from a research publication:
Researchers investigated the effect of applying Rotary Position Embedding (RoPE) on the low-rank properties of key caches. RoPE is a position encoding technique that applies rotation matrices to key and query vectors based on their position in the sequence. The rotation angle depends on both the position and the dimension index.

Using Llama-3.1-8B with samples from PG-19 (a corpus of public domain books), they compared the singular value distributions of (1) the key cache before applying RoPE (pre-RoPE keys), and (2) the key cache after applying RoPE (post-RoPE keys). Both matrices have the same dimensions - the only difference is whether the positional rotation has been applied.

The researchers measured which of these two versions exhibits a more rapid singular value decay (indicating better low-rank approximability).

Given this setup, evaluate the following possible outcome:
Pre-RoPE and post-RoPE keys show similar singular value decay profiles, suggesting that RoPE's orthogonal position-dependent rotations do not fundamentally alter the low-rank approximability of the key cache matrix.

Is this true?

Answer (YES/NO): NO